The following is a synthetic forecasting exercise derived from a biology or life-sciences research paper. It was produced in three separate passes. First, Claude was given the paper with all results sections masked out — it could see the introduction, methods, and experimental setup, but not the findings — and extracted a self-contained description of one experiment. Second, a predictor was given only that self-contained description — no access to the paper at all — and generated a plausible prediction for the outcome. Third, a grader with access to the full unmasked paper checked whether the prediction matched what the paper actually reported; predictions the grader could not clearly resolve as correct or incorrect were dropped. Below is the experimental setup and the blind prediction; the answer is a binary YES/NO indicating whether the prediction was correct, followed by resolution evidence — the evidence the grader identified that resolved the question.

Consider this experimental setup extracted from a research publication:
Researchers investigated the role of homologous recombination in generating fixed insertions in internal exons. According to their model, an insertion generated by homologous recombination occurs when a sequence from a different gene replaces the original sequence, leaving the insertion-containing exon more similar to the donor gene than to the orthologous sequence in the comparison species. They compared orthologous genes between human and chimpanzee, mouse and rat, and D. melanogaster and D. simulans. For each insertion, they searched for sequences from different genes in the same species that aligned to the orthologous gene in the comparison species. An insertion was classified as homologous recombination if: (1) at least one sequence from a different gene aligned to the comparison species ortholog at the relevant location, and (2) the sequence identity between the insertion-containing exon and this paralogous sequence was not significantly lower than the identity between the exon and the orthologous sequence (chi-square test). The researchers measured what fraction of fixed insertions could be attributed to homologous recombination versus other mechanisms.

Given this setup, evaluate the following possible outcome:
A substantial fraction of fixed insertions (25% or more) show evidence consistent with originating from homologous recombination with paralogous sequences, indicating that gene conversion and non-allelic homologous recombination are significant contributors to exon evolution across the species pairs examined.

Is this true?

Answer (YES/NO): NO